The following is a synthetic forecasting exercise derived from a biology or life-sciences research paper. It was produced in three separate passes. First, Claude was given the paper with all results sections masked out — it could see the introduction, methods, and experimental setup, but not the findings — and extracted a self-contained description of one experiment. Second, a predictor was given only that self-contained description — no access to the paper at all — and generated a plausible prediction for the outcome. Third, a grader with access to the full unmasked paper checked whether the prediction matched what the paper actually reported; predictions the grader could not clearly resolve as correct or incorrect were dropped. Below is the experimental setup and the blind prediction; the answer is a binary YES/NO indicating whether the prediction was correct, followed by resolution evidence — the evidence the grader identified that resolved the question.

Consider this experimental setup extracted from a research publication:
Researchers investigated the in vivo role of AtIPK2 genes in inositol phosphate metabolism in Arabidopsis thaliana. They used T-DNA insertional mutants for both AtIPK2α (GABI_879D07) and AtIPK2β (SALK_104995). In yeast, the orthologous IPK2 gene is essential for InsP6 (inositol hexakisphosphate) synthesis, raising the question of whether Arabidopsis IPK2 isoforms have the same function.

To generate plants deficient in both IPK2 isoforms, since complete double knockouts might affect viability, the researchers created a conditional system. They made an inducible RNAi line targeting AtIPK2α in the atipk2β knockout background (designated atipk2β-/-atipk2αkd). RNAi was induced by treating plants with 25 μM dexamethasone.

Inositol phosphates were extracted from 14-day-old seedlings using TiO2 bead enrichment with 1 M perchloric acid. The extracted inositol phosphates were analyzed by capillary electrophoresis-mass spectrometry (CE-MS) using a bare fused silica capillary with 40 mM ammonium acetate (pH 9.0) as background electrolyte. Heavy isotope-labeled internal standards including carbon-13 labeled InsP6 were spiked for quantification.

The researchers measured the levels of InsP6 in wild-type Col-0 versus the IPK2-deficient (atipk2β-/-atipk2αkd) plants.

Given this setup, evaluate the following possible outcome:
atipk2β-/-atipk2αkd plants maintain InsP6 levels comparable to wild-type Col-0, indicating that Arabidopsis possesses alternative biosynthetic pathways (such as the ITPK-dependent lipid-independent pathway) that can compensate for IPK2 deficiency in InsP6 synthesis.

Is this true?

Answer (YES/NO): YES